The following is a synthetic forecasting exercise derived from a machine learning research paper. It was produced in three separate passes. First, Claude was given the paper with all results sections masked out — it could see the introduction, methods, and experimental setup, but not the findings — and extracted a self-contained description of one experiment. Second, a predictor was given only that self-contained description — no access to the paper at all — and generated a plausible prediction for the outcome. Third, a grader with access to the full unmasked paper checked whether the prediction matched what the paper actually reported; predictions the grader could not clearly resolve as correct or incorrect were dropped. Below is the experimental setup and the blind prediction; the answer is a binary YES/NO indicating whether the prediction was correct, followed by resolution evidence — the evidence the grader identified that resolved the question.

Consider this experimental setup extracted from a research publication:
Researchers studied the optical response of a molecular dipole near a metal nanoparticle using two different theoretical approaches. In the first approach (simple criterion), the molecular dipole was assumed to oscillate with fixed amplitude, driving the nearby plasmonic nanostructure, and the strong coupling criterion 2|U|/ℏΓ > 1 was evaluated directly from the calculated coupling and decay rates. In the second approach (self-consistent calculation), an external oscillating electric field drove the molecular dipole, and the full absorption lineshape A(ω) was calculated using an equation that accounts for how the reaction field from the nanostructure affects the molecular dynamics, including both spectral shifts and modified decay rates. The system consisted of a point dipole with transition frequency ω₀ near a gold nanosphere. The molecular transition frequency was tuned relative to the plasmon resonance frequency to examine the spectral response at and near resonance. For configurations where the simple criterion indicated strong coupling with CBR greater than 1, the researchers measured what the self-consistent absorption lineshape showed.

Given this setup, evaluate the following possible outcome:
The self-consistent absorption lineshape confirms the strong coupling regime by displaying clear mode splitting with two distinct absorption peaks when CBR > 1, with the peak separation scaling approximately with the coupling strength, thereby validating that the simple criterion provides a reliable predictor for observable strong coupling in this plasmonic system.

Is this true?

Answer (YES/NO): NO